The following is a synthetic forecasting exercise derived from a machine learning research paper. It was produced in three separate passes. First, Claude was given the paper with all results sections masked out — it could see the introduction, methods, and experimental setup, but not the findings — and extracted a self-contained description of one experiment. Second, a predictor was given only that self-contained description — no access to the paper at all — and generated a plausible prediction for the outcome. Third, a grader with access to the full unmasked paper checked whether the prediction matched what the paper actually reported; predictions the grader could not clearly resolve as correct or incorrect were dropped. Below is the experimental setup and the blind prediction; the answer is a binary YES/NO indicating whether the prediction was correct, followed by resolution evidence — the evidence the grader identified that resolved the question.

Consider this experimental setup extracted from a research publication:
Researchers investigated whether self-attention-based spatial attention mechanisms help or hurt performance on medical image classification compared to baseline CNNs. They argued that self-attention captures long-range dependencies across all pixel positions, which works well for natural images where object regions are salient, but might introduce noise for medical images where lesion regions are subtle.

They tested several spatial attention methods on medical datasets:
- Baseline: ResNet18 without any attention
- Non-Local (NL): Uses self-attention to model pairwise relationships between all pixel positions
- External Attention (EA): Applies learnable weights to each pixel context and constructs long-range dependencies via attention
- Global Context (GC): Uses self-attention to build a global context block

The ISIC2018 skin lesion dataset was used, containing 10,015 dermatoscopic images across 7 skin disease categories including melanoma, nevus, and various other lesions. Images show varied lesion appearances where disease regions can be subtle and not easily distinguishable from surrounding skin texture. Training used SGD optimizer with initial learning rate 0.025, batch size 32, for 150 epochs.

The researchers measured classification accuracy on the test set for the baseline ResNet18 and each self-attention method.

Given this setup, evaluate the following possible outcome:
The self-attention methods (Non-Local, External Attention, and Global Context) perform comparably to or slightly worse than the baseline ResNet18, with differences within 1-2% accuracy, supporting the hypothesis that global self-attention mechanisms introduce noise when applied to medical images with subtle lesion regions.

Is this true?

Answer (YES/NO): NO